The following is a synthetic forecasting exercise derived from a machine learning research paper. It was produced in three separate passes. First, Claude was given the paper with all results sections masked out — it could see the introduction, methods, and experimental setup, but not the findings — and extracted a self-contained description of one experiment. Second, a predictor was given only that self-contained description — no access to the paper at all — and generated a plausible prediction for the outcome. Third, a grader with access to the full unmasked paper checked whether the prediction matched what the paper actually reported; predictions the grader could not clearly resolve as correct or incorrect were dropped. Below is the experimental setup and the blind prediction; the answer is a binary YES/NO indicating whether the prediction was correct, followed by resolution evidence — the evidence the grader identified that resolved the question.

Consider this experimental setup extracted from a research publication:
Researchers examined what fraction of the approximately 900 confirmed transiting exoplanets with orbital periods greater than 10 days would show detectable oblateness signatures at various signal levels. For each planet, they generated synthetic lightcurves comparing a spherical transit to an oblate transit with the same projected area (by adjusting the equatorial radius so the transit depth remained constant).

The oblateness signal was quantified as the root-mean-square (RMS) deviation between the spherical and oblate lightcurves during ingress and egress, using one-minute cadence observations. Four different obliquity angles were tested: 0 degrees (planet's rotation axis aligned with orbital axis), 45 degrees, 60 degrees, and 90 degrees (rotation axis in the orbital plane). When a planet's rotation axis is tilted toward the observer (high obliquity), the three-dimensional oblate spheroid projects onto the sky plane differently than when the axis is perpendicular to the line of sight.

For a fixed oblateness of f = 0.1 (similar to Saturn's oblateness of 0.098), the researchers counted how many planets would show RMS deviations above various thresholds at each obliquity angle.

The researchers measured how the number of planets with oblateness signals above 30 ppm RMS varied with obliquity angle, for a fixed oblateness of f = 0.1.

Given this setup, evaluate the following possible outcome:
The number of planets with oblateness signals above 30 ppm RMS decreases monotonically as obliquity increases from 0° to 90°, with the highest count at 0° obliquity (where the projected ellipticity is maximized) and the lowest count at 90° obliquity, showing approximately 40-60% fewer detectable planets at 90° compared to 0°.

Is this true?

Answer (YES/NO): NO